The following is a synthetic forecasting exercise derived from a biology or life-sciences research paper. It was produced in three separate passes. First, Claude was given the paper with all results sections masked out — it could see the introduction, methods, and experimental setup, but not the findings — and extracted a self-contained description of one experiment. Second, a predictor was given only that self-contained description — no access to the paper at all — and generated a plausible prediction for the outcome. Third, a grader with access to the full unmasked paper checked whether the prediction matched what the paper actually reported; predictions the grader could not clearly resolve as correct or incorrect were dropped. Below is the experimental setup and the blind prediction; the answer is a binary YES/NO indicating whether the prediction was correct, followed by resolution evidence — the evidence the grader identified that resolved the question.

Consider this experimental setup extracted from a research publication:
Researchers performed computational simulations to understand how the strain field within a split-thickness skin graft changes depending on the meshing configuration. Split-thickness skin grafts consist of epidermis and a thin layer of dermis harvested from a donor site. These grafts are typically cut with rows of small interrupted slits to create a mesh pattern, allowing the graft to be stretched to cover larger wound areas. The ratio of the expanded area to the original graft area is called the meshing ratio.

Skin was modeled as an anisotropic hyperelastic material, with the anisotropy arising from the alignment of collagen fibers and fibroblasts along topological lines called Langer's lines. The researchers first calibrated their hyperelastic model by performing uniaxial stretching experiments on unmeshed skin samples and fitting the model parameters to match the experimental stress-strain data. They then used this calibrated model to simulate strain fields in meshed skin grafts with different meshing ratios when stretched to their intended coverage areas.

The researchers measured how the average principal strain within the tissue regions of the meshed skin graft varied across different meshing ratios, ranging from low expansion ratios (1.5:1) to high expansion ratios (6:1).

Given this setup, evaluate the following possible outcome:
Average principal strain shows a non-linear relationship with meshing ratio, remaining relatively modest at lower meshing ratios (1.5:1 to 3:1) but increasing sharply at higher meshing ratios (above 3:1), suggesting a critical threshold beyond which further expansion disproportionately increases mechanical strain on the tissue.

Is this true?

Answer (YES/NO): NO